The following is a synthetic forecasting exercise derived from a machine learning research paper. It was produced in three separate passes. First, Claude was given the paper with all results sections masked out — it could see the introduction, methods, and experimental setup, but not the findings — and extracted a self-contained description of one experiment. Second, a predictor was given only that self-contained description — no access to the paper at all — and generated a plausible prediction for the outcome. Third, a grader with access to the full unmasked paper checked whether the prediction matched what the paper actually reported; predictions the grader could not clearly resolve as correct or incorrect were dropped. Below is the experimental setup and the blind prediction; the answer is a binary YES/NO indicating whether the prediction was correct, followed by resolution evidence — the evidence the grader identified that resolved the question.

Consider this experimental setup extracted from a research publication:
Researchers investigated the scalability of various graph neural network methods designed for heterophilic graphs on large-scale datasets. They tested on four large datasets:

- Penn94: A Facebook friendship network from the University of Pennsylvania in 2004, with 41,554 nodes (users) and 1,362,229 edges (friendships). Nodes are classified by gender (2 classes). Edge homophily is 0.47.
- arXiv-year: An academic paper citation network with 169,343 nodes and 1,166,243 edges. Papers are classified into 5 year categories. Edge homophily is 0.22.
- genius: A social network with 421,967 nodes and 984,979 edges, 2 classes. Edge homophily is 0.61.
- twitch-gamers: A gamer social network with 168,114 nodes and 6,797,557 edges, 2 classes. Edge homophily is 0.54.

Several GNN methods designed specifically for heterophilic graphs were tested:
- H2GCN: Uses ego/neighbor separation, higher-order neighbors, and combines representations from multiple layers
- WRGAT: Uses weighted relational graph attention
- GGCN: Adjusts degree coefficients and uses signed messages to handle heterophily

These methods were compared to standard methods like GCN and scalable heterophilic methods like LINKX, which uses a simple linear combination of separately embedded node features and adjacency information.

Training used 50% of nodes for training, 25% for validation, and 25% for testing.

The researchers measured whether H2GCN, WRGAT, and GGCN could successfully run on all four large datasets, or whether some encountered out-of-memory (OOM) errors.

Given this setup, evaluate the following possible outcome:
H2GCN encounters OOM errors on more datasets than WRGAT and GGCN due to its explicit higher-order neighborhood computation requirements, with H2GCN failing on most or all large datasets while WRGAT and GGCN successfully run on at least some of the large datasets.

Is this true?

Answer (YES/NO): NO